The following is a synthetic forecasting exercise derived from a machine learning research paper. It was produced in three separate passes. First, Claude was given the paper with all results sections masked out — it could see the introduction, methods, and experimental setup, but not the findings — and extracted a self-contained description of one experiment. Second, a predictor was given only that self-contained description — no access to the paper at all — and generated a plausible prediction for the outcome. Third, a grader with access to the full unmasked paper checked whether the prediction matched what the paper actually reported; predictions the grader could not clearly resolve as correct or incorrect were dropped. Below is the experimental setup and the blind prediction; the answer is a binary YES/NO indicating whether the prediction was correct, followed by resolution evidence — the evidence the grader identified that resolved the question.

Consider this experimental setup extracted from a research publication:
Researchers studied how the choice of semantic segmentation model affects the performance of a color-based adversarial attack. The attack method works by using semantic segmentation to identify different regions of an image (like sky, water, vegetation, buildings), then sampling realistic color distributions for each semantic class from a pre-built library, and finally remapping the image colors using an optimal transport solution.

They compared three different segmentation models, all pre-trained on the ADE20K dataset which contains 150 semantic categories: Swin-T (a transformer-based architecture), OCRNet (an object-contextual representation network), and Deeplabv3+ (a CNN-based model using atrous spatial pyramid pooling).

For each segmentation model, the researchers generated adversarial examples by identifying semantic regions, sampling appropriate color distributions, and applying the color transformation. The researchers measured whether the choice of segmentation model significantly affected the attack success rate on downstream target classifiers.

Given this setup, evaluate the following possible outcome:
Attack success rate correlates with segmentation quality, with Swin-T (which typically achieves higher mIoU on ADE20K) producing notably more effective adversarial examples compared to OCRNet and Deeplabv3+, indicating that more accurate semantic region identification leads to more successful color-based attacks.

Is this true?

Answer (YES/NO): NO